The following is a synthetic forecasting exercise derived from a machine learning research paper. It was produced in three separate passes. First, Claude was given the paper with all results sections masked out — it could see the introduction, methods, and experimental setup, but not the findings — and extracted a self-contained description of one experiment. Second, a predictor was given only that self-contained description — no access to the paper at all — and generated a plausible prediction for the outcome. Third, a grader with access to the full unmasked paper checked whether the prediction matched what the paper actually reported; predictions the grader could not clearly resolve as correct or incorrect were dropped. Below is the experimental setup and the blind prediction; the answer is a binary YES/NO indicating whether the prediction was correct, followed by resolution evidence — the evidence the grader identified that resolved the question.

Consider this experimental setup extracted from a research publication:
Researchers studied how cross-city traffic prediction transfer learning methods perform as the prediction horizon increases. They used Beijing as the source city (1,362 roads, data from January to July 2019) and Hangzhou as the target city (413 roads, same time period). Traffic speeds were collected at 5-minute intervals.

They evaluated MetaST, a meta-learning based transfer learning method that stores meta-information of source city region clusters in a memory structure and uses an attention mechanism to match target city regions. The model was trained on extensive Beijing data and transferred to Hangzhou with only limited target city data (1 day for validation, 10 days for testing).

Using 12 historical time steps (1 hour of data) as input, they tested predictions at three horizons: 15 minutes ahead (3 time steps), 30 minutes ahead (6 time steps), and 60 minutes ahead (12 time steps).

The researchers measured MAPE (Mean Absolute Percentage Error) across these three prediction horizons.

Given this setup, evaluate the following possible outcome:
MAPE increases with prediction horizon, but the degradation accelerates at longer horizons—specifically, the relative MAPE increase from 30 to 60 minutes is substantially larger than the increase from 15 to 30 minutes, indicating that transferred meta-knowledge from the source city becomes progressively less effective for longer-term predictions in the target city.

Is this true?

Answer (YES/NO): NO